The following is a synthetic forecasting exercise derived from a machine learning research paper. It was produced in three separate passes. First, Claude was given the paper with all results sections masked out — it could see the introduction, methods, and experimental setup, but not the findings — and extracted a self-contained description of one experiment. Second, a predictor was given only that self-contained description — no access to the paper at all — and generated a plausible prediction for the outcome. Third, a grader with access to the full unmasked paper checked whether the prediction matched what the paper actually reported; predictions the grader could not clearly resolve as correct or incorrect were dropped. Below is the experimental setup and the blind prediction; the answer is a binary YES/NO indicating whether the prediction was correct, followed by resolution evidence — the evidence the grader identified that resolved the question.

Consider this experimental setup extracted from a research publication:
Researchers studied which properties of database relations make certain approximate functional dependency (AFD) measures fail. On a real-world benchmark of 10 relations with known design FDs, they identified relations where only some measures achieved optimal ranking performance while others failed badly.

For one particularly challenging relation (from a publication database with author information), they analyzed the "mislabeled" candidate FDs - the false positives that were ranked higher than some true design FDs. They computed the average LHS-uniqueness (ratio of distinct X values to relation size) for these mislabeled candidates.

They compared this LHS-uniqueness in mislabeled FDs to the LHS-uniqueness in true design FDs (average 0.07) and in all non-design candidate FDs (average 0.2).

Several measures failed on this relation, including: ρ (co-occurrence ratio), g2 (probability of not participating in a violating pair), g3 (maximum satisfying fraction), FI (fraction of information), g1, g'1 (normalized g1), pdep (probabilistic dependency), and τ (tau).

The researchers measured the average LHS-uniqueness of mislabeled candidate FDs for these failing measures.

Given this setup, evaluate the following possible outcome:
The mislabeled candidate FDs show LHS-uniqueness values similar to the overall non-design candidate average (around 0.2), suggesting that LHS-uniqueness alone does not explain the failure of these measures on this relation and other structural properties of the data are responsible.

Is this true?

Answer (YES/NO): NO